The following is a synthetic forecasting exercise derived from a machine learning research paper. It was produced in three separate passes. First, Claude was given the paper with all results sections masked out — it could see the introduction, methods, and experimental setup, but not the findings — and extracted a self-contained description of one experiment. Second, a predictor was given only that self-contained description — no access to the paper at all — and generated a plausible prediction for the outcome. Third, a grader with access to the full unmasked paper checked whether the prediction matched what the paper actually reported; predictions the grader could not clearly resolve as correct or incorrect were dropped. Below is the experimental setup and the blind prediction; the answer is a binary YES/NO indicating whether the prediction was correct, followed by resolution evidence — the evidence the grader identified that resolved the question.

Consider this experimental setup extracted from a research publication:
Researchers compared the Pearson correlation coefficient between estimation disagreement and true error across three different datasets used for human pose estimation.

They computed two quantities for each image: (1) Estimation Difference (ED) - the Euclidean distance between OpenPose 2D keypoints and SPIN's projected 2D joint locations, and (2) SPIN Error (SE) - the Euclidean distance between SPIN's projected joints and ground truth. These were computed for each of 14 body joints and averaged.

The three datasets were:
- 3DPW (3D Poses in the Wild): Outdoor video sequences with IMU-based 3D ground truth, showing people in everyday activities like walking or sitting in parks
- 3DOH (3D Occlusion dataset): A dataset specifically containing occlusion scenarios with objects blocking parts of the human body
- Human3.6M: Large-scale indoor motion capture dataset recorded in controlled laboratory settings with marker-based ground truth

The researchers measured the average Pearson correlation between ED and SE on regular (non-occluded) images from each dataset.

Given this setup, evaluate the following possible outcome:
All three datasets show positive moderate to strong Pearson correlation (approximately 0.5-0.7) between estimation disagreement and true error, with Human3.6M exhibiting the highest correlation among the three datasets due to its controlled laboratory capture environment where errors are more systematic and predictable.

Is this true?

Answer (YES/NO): NO